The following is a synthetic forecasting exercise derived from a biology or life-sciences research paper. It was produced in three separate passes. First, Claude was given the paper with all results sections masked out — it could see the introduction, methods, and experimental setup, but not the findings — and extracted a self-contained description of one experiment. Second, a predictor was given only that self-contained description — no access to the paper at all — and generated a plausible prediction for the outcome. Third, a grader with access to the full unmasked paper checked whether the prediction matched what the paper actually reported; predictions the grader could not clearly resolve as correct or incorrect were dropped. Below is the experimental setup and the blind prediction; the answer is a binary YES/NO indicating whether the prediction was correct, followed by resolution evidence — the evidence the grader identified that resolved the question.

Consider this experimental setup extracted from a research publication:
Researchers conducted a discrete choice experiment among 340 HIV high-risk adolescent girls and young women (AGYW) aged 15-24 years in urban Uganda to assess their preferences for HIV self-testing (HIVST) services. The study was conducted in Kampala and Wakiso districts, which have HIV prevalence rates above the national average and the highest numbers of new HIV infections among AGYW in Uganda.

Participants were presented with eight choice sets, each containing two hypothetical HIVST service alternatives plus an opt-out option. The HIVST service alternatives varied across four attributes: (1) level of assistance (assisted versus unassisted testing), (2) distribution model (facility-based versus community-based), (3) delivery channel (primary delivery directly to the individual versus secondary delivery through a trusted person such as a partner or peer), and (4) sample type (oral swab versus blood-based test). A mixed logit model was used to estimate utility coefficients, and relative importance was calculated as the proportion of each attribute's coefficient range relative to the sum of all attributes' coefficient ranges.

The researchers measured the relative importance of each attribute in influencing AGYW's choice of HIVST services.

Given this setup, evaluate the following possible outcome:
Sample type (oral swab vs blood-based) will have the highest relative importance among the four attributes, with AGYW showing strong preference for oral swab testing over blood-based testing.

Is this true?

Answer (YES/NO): NO